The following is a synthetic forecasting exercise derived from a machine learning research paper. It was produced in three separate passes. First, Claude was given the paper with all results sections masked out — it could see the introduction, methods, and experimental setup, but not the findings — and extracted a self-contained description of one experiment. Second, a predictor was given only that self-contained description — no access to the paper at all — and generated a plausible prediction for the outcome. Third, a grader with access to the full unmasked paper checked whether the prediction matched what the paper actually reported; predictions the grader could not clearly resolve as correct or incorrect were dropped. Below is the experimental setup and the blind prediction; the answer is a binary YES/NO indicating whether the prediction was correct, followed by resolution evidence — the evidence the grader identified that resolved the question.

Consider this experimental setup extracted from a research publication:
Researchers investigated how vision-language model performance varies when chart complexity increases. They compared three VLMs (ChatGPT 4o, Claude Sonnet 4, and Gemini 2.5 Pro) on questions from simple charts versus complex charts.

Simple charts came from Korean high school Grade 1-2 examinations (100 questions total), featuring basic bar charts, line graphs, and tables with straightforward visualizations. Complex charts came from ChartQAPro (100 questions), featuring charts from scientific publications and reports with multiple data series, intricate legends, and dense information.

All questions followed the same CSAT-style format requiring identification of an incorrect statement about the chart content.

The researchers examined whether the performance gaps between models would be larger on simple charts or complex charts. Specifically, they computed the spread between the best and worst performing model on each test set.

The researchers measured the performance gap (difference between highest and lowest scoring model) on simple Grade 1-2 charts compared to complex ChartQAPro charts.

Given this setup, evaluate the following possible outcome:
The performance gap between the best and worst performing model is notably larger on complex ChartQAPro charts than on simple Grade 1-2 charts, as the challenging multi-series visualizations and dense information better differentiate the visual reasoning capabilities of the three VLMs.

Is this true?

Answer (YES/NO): YES